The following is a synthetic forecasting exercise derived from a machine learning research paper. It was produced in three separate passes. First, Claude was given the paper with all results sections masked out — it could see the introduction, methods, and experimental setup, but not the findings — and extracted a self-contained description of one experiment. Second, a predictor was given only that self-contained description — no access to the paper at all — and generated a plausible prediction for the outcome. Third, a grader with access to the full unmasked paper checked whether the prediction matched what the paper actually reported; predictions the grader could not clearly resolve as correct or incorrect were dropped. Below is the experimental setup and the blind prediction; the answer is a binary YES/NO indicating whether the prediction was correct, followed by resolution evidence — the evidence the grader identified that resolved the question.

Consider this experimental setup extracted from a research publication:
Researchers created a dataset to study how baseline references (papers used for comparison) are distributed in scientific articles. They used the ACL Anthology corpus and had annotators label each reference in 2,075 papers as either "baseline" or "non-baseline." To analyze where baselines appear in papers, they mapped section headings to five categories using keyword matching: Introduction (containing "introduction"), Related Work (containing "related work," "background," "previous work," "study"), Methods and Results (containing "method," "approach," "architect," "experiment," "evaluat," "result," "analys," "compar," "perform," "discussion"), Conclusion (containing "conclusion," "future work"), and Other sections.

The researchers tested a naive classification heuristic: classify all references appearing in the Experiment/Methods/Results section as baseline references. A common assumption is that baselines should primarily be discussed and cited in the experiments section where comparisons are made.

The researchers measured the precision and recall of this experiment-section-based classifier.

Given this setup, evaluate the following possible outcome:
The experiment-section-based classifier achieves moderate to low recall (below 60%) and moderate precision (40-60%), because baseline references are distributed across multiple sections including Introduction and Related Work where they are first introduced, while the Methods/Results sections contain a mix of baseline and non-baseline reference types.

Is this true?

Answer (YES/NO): NO